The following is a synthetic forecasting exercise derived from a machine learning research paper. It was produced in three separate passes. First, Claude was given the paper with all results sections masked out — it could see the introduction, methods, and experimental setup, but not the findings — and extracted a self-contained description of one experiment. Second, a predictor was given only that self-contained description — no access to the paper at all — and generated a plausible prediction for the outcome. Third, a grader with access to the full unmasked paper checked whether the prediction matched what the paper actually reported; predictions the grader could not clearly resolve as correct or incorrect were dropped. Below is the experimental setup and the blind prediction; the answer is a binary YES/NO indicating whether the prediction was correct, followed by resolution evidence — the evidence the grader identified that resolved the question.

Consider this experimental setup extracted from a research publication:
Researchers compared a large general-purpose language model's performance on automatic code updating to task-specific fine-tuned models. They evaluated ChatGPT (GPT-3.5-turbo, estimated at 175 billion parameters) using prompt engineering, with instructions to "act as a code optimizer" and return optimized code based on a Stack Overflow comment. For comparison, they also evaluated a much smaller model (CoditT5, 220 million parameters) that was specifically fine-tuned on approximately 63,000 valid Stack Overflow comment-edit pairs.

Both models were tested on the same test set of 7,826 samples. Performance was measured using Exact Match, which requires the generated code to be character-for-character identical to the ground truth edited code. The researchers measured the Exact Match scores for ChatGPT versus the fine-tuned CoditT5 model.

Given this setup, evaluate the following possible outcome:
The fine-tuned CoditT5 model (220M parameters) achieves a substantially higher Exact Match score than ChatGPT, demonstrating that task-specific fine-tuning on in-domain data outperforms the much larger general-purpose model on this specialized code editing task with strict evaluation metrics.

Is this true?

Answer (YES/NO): YES